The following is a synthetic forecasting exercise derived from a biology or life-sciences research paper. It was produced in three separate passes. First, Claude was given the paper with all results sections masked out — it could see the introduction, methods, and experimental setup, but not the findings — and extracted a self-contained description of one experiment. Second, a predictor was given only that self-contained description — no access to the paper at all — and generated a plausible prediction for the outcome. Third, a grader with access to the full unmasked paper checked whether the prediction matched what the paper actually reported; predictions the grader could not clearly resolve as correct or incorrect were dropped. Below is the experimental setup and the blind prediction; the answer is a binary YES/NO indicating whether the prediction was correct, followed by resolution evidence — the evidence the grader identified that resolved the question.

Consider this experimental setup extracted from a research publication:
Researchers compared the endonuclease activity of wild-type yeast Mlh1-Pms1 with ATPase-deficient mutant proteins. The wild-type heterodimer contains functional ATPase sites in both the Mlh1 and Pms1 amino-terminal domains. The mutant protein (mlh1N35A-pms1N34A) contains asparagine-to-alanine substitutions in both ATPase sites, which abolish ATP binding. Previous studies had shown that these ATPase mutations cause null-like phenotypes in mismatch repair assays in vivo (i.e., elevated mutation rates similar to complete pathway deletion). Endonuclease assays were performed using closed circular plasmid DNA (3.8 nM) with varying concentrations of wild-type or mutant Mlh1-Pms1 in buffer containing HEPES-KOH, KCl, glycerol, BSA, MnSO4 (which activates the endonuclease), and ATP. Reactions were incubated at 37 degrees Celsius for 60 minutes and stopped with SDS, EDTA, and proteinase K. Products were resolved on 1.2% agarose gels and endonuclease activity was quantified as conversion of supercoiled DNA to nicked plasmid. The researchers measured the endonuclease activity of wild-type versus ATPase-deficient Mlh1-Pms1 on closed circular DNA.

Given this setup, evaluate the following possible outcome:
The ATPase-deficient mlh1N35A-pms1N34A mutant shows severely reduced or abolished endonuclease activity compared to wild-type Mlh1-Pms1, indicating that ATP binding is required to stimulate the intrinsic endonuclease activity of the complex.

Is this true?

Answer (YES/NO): NO